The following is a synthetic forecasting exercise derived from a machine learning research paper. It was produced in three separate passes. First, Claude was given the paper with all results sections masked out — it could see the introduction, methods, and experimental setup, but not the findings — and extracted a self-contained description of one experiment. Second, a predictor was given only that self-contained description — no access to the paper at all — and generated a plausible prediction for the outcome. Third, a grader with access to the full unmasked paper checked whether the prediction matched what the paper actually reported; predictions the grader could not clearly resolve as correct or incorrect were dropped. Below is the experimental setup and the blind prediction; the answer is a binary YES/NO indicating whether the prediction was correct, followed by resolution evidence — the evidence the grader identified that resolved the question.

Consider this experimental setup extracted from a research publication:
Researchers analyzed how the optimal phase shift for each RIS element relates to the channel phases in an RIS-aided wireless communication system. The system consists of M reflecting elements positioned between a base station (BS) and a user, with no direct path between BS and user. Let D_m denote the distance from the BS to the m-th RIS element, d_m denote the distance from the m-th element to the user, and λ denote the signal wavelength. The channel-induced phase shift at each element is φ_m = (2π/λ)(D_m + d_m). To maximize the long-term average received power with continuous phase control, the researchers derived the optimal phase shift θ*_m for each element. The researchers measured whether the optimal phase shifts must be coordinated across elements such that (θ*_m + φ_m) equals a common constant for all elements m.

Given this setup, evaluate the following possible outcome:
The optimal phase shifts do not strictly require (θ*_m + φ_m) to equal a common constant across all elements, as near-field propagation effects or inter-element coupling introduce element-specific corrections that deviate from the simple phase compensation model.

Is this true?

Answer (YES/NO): NO